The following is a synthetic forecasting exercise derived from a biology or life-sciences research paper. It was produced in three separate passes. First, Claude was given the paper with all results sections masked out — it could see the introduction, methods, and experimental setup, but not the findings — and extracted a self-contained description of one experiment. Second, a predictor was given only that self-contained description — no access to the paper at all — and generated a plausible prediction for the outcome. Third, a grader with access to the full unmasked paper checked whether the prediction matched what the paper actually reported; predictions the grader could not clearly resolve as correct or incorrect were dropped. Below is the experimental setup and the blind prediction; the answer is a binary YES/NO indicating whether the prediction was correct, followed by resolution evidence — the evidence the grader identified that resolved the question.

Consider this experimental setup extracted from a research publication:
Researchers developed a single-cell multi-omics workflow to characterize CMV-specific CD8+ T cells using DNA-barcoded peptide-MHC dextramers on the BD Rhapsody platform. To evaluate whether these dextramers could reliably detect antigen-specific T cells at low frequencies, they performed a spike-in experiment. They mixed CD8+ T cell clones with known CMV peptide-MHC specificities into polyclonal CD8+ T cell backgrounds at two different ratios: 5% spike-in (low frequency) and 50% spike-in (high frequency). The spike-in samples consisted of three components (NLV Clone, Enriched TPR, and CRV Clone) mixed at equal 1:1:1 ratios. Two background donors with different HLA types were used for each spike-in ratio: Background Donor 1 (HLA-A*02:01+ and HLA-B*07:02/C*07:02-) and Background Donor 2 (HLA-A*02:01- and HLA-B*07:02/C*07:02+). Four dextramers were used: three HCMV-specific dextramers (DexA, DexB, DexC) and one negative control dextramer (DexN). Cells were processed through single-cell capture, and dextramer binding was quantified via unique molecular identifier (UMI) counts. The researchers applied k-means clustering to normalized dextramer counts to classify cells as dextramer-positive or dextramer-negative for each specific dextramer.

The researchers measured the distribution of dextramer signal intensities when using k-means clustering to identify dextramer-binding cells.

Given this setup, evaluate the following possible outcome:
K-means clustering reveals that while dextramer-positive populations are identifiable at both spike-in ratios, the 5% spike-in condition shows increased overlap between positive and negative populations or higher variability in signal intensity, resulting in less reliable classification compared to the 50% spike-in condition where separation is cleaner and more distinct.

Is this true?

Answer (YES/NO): NO